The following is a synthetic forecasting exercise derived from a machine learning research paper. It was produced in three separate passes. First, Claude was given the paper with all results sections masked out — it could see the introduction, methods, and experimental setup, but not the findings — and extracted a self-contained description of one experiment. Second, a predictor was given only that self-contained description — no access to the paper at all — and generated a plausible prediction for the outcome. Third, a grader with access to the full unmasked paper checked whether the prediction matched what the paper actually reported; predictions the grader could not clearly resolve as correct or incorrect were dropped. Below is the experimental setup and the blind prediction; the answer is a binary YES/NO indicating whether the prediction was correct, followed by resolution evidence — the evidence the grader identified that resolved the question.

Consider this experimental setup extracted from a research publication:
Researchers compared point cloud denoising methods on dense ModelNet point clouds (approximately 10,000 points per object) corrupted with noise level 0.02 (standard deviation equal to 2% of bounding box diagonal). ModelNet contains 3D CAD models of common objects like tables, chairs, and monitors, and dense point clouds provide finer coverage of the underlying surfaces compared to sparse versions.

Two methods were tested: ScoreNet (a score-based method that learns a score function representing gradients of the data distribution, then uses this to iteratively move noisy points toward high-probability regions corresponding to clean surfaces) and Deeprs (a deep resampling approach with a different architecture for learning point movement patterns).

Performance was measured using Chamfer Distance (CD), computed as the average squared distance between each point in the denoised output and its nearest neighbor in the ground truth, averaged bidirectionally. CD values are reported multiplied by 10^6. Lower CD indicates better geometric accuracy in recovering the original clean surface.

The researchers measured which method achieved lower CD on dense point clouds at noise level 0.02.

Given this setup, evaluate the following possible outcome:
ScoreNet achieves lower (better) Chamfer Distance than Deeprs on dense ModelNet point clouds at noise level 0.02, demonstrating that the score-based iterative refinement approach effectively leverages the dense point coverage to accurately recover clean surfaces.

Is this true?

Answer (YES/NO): YES